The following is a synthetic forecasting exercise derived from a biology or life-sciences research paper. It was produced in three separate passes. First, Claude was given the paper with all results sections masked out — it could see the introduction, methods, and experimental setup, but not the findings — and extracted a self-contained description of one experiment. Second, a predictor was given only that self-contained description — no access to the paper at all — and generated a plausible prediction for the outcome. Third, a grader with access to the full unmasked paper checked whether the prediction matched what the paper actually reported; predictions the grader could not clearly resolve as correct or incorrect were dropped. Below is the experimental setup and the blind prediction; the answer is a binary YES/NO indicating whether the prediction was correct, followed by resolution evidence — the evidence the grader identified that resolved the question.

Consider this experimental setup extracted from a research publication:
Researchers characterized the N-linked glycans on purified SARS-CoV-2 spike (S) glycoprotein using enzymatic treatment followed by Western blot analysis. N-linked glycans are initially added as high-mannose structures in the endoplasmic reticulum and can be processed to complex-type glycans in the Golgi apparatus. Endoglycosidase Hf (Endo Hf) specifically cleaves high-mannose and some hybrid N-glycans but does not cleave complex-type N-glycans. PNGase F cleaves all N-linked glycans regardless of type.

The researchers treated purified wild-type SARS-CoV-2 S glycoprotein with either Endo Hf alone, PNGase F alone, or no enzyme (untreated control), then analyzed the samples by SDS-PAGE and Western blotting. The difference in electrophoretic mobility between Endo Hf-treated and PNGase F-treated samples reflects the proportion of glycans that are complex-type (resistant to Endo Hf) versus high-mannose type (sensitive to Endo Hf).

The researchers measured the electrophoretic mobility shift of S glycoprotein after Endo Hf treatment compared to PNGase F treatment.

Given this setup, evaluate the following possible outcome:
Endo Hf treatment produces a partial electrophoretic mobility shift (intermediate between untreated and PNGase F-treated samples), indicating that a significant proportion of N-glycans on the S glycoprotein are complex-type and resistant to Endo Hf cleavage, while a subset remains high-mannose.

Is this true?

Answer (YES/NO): YES